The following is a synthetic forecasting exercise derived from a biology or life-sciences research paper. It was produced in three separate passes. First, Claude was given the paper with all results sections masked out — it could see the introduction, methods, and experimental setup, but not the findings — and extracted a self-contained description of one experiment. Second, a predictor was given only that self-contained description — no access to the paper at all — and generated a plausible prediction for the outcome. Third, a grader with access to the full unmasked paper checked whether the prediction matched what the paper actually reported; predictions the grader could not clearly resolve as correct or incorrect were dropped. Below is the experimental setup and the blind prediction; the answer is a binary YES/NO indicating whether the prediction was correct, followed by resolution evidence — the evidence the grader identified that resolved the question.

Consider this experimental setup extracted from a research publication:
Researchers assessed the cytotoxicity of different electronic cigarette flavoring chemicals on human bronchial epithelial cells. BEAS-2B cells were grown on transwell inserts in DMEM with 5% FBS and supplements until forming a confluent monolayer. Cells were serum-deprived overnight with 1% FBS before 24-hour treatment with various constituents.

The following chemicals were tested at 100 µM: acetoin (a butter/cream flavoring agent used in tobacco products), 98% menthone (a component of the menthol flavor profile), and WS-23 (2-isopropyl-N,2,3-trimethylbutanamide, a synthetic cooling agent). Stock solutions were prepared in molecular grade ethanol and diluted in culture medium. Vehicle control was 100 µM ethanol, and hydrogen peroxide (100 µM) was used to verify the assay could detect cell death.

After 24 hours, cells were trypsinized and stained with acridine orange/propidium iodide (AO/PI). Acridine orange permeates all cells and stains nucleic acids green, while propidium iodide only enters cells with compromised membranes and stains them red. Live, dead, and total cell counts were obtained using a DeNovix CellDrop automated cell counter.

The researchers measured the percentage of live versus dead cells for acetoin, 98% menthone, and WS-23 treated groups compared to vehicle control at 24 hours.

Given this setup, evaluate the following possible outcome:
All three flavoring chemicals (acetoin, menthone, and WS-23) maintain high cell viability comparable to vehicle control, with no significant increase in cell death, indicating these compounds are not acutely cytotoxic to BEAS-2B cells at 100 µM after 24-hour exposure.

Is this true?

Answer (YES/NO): NO